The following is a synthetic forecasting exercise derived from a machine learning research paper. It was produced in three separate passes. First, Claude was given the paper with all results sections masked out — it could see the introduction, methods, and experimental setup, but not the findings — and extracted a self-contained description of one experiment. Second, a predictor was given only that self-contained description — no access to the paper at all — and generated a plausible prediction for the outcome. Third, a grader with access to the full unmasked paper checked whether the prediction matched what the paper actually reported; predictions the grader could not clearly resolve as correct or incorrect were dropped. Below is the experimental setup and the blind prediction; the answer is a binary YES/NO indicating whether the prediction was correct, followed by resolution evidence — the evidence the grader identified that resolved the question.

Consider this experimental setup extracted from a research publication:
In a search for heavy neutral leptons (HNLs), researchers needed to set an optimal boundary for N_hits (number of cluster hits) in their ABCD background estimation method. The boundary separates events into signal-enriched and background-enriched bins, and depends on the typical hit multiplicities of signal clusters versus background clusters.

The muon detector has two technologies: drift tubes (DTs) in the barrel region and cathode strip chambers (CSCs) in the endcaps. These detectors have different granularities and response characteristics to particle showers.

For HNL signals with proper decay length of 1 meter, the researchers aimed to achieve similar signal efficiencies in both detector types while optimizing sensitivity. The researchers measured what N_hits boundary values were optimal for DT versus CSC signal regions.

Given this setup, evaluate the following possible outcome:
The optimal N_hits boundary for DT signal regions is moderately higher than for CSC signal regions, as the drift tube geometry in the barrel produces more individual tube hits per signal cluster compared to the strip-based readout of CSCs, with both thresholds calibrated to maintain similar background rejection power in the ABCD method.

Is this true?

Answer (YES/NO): NO